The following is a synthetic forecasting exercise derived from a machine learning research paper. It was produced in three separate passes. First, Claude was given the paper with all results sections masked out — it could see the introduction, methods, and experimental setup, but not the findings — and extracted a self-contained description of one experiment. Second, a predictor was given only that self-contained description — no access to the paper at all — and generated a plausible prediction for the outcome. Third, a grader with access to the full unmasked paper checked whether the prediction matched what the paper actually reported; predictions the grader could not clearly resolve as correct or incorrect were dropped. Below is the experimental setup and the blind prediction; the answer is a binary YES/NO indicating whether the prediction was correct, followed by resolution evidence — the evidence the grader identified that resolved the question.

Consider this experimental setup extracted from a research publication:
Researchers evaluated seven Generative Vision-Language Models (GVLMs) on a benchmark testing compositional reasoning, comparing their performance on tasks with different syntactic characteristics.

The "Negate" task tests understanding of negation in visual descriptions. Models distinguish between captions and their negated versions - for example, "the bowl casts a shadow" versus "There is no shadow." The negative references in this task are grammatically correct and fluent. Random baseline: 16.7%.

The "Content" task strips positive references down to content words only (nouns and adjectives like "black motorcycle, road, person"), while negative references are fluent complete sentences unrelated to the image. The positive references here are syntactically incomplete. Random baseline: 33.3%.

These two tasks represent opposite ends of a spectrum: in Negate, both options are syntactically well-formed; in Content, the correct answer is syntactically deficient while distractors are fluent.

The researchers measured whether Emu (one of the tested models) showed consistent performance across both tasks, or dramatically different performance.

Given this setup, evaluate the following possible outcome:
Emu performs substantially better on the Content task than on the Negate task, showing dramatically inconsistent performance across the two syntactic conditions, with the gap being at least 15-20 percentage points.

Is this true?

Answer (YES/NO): NO